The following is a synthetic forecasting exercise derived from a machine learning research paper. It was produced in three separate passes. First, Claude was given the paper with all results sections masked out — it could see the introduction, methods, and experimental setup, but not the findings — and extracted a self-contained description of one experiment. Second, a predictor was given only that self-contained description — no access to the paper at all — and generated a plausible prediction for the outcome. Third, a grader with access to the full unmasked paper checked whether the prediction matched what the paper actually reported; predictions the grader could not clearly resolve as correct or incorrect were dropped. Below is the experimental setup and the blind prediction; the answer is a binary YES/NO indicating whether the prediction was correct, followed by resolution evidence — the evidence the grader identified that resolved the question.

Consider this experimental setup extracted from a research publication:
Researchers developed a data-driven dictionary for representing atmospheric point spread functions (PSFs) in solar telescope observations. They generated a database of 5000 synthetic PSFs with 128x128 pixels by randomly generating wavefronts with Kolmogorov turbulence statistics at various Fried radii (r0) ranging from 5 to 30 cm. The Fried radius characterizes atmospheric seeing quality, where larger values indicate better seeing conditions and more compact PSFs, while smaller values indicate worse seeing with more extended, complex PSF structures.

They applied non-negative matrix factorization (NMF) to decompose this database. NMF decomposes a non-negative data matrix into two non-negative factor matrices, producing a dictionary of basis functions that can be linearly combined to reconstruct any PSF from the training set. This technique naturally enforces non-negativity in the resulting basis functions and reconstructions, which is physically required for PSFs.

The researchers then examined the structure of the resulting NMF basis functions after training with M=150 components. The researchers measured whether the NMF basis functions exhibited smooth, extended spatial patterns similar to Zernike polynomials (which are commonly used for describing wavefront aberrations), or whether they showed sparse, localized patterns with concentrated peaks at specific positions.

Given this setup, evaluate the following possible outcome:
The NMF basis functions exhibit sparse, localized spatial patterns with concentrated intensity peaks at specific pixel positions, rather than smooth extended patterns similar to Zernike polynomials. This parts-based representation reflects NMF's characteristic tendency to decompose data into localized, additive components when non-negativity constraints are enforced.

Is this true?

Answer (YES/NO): YES